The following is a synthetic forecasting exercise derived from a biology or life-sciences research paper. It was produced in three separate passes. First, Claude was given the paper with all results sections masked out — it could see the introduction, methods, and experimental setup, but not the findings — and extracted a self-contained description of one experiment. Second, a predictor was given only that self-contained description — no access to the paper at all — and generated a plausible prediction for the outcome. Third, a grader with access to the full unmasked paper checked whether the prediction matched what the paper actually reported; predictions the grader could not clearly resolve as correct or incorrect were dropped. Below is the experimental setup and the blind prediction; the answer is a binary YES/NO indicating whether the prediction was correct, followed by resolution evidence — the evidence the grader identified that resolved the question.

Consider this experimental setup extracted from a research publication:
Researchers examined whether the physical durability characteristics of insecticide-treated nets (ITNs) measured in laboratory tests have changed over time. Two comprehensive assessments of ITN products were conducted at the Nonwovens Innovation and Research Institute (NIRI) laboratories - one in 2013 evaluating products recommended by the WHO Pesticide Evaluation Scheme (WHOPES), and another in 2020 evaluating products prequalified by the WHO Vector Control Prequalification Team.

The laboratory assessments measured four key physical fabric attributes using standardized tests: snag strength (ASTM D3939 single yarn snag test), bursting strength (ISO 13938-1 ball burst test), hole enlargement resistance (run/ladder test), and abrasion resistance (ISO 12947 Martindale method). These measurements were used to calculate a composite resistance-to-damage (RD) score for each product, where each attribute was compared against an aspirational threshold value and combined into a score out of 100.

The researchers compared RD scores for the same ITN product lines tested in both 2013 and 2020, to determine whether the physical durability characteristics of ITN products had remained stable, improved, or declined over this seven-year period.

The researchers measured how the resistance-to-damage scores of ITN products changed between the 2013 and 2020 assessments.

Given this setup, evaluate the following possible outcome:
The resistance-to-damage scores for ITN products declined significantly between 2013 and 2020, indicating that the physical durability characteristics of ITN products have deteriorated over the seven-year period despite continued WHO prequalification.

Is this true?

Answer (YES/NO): YES